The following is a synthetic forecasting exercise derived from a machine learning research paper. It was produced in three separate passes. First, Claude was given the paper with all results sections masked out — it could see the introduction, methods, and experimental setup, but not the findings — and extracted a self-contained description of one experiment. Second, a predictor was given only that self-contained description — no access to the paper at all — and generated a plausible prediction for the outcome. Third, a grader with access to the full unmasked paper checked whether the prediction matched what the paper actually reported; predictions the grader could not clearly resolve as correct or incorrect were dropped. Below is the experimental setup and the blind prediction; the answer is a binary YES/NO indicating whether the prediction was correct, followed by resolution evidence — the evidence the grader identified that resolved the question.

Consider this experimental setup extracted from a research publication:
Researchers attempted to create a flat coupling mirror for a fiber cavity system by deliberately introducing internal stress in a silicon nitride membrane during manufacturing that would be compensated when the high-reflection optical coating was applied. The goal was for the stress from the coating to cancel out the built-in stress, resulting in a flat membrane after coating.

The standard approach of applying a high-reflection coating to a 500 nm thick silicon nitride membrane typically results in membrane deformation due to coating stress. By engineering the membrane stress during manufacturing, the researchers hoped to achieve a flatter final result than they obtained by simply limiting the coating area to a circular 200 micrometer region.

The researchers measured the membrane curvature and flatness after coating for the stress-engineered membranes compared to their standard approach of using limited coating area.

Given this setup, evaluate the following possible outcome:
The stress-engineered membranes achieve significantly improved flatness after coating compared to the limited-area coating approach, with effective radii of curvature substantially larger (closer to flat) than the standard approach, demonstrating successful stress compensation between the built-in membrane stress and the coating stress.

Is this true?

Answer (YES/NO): NO